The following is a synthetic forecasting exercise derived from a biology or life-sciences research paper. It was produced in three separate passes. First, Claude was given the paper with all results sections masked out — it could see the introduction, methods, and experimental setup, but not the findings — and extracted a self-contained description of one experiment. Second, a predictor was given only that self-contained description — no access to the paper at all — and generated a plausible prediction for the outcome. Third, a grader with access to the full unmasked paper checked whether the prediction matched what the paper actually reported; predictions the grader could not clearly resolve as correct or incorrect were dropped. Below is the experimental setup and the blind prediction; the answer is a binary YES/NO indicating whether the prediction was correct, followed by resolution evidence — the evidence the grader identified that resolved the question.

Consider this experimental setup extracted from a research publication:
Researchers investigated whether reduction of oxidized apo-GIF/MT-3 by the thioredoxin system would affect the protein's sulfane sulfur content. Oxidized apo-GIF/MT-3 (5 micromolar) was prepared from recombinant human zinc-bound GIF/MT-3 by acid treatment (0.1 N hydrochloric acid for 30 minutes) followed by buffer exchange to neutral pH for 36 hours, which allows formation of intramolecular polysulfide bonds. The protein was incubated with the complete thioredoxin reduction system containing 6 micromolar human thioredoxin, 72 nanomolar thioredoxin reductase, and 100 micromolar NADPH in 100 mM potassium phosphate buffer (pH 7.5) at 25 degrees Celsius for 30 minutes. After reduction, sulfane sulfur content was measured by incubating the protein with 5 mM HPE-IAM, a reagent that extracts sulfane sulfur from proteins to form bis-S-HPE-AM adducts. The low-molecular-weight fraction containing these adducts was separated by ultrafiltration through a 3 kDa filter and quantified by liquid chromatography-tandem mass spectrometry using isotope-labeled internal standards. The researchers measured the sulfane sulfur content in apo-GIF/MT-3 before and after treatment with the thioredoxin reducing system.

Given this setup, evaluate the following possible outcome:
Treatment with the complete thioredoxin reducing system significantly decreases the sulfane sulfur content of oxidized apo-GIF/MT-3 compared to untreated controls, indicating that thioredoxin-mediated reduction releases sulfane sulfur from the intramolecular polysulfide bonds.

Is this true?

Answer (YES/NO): NO